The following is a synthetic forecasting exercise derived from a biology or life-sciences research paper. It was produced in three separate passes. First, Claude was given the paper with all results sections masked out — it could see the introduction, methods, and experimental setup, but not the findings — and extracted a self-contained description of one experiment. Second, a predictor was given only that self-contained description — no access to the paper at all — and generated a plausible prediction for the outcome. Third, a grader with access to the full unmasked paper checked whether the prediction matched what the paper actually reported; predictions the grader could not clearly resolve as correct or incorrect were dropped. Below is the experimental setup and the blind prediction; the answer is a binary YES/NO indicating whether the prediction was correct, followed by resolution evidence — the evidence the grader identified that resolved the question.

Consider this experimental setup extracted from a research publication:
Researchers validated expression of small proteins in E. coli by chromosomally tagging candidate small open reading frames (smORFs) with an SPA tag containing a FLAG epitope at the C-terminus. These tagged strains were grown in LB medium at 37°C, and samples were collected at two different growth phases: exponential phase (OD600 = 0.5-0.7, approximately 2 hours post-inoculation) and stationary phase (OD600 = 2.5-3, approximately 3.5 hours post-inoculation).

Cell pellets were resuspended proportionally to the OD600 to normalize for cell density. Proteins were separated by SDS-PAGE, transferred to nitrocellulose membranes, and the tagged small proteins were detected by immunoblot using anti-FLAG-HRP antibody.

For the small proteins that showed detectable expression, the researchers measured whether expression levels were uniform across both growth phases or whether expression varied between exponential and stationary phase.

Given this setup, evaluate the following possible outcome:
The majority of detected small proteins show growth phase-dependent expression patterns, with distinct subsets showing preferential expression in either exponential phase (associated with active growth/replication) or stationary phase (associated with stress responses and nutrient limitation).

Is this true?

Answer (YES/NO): NO